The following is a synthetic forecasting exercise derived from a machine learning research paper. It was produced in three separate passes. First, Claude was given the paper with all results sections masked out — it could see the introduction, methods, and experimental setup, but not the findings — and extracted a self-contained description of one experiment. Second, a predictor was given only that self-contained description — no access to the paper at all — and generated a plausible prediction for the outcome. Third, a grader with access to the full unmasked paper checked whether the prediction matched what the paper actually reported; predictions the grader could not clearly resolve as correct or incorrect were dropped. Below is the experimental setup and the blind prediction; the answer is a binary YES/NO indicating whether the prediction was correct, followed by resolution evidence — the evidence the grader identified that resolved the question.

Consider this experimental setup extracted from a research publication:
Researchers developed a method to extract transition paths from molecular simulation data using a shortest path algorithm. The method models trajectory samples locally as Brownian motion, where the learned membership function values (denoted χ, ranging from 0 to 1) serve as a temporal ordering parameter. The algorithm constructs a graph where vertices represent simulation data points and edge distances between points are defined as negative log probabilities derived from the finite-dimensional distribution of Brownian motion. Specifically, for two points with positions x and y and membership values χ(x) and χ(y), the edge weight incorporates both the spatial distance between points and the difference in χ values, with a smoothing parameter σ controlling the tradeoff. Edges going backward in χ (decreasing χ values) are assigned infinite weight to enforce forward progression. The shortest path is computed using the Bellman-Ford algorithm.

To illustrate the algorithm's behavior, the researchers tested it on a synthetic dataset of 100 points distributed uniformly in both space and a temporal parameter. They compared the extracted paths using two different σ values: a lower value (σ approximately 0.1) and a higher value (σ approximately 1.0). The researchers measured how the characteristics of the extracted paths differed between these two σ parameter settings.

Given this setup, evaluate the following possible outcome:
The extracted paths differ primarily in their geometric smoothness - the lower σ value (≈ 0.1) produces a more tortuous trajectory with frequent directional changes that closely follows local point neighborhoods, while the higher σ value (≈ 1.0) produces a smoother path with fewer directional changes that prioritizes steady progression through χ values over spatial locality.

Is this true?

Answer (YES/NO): NO